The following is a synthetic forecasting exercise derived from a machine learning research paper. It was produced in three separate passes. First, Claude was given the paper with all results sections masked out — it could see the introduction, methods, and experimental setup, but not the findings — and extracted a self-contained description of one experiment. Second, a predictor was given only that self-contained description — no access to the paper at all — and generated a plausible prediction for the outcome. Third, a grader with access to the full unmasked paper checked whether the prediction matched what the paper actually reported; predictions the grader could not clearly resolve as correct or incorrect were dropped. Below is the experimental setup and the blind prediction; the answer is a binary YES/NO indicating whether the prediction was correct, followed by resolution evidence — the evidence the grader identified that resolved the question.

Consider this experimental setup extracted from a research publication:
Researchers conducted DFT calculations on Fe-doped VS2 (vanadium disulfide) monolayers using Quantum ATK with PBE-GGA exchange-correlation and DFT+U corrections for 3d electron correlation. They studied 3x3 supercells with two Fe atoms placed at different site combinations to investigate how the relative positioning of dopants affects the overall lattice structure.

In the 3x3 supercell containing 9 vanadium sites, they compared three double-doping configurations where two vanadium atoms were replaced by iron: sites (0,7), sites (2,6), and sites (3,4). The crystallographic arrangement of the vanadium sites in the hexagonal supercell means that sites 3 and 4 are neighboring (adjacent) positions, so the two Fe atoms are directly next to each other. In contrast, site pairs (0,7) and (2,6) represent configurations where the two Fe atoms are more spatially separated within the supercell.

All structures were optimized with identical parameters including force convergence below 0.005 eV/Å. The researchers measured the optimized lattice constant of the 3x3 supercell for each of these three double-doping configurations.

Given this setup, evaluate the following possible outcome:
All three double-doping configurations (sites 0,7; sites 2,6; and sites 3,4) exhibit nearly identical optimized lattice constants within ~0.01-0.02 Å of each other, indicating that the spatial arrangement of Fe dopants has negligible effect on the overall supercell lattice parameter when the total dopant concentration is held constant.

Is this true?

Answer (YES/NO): NO